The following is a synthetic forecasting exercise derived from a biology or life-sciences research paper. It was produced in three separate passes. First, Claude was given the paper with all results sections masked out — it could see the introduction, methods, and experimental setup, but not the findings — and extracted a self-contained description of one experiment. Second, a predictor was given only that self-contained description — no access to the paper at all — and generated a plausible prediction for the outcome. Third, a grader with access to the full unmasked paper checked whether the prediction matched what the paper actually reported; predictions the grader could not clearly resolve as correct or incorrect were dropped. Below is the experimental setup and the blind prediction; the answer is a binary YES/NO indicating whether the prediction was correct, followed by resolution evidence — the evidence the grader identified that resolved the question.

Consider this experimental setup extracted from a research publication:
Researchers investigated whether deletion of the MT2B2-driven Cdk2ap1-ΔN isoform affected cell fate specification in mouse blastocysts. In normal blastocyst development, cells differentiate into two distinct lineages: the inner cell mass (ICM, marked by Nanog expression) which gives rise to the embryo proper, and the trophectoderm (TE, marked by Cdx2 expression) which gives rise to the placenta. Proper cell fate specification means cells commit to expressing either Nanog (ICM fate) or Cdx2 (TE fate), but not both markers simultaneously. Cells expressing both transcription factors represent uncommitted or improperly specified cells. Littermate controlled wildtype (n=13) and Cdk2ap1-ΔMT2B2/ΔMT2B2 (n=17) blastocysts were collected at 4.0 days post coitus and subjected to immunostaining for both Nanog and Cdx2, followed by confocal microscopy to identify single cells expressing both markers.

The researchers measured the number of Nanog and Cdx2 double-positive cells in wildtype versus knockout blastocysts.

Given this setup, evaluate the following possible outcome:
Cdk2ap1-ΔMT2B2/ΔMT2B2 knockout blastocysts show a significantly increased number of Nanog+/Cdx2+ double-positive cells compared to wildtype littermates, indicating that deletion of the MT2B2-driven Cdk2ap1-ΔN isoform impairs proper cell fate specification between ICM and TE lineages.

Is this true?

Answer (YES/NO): YES